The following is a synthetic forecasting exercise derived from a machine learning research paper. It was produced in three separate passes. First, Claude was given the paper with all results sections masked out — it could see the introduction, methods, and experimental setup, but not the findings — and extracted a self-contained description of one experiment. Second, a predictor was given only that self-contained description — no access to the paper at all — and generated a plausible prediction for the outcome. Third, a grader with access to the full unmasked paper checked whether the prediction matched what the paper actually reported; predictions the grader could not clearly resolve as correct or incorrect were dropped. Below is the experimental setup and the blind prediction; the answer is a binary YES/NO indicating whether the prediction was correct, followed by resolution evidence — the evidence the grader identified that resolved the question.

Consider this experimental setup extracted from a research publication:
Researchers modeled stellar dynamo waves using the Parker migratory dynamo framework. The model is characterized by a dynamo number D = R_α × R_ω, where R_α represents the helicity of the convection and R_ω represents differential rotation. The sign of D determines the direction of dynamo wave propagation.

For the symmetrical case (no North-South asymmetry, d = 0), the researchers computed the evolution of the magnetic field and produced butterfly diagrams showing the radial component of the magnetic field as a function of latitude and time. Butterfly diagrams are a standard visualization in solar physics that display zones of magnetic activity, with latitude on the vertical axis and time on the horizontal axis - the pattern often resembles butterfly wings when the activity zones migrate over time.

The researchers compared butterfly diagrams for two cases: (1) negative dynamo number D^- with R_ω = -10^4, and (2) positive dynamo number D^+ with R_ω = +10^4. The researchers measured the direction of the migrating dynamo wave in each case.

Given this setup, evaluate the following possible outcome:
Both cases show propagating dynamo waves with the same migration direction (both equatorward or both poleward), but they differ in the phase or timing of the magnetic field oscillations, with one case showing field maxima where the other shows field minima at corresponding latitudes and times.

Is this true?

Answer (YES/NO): NO